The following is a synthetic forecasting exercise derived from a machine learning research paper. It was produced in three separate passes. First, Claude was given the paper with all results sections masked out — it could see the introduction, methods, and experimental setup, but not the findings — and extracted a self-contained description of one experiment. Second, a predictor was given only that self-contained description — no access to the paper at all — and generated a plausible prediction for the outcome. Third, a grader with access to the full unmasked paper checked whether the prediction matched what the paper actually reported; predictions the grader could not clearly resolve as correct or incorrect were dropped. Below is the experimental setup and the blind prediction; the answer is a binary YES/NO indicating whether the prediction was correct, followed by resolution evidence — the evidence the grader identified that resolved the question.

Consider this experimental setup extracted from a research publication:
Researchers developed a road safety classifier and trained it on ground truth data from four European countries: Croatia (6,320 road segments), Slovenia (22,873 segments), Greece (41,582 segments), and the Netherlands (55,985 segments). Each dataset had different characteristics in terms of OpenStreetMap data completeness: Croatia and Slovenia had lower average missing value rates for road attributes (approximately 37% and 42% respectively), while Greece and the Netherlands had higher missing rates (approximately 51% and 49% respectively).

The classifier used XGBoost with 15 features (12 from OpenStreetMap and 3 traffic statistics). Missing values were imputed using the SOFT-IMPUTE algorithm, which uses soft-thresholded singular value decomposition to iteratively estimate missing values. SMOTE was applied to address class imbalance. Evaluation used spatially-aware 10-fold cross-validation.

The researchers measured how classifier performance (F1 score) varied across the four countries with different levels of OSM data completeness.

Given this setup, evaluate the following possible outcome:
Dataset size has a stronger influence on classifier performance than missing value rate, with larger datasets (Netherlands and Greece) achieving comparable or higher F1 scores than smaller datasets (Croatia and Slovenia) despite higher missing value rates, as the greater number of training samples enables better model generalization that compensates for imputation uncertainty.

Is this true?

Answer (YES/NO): NO